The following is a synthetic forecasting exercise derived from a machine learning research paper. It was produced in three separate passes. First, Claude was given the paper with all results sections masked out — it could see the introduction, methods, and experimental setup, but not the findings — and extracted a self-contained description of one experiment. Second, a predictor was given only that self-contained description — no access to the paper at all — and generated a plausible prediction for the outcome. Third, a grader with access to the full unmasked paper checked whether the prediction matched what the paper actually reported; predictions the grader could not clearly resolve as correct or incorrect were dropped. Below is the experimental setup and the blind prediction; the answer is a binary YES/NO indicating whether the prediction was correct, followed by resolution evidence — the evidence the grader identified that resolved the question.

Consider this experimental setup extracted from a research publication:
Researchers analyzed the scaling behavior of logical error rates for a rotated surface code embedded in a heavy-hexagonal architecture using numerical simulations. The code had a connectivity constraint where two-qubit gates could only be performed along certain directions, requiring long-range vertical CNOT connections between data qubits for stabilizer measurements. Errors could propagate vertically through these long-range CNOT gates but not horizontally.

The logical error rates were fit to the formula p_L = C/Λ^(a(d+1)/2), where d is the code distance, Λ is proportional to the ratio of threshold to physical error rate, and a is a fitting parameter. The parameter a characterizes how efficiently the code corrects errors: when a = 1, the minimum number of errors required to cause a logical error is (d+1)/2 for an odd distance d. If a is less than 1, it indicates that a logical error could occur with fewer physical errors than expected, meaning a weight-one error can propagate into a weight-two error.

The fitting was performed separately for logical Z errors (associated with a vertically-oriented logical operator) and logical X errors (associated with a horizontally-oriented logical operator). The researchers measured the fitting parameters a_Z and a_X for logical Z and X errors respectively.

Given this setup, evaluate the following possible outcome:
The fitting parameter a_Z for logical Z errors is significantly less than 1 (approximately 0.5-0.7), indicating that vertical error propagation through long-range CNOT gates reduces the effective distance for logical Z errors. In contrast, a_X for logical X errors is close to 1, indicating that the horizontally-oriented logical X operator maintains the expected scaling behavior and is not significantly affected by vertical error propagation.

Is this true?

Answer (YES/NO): YES